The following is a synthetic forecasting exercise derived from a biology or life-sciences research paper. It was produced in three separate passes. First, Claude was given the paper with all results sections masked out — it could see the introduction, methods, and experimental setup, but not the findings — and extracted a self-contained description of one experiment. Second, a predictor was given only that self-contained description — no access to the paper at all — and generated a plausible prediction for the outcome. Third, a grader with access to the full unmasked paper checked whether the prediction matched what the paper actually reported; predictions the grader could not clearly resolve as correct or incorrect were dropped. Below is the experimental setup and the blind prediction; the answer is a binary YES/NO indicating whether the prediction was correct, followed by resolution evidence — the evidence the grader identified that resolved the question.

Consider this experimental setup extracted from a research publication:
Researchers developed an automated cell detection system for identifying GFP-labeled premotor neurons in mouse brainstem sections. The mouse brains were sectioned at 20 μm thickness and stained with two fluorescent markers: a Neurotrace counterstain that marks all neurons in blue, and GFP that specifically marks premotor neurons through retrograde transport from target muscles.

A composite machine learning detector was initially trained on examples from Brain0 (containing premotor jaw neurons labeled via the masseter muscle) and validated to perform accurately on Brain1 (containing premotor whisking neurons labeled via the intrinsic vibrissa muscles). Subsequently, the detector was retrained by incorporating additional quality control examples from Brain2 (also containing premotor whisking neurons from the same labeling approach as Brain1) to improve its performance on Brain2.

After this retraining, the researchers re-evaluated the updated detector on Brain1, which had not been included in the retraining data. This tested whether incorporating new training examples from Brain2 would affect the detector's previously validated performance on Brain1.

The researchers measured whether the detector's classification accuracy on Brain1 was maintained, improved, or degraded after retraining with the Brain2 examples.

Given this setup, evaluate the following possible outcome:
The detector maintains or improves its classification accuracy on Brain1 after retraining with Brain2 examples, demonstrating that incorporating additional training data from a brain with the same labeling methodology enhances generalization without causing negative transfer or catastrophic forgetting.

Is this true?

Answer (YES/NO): YES